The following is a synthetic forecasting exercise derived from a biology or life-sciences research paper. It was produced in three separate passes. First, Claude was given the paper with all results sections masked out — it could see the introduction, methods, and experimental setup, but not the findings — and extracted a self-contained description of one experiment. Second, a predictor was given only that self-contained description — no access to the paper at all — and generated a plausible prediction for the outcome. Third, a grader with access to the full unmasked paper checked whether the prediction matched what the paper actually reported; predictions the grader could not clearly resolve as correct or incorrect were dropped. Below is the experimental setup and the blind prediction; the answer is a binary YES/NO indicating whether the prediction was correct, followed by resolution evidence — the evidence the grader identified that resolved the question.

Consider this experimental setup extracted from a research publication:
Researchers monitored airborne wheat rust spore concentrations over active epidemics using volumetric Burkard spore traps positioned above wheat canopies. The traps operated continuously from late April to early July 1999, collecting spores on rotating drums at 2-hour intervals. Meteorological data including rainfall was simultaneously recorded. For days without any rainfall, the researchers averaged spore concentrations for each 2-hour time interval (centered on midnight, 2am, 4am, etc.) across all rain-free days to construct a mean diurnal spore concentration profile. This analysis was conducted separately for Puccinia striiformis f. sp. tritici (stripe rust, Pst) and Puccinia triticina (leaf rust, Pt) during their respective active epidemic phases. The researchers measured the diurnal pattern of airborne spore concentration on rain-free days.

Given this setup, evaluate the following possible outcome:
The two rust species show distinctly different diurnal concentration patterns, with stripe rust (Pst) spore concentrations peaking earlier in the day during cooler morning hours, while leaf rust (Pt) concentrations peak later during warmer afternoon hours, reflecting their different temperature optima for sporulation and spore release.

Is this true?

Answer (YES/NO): NO